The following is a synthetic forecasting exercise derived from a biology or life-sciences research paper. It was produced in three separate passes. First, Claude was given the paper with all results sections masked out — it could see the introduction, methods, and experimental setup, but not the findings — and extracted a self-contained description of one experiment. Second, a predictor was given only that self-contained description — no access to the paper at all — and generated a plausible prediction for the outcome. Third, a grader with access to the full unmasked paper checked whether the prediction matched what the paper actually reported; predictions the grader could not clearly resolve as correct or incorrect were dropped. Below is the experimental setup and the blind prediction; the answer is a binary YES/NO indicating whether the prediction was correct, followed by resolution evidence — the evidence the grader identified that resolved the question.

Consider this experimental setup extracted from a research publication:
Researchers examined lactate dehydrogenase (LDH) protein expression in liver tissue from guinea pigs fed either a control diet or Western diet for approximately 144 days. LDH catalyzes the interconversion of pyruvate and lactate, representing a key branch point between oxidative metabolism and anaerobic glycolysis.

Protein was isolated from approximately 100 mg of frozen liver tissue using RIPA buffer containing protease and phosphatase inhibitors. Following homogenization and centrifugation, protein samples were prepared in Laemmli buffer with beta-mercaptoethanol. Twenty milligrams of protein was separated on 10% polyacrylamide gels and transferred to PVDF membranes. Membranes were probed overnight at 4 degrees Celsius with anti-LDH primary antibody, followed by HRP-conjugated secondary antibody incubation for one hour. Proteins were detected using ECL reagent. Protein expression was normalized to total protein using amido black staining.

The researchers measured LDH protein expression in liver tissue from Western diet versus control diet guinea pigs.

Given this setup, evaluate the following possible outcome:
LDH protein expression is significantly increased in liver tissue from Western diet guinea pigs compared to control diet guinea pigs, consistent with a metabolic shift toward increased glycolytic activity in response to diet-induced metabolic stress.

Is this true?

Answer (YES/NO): NO